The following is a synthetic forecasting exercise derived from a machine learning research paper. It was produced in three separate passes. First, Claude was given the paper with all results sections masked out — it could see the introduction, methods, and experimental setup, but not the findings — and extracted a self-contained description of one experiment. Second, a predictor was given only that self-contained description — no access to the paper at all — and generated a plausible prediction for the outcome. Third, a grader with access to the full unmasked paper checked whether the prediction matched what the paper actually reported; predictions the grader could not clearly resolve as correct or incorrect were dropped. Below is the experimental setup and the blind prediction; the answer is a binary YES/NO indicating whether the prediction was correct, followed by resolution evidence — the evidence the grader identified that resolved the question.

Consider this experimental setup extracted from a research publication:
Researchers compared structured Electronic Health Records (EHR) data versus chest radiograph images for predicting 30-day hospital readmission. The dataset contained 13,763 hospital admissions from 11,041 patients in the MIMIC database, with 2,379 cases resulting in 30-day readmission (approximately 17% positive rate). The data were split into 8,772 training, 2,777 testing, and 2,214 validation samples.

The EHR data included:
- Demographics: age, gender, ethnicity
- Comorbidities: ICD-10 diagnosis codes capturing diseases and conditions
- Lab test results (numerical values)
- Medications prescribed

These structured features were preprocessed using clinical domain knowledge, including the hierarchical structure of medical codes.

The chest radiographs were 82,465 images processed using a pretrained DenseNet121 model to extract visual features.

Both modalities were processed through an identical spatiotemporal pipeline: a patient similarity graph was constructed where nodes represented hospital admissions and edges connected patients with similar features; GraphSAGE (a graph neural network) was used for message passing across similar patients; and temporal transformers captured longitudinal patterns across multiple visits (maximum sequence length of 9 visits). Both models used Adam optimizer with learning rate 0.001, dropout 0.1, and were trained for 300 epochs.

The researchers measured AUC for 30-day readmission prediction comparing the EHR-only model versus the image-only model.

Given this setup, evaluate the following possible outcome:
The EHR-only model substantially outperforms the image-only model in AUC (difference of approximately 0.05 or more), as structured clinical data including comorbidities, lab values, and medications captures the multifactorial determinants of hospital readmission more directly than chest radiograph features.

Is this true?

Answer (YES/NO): YES